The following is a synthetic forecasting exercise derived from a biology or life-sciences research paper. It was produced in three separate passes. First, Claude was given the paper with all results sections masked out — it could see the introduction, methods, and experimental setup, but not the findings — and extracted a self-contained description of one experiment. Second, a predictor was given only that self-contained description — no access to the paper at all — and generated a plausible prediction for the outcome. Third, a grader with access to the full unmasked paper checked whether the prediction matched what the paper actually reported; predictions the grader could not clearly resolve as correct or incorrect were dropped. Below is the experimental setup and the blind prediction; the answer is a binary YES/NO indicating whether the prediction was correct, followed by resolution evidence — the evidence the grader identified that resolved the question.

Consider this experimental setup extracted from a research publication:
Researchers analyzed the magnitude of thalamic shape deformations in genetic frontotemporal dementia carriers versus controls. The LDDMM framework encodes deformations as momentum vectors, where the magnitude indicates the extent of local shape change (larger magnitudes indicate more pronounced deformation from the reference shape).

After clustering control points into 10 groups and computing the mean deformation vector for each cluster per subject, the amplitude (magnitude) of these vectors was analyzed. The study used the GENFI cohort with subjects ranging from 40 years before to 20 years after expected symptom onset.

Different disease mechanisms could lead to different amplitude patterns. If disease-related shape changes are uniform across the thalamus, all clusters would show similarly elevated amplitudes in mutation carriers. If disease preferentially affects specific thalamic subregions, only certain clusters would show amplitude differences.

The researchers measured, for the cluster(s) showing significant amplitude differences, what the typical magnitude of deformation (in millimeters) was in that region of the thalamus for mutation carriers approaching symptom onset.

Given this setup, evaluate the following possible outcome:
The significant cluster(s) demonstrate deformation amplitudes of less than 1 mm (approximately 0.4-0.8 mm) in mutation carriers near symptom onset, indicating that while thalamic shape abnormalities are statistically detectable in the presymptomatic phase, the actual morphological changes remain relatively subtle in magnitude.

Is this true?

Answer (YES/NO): NO